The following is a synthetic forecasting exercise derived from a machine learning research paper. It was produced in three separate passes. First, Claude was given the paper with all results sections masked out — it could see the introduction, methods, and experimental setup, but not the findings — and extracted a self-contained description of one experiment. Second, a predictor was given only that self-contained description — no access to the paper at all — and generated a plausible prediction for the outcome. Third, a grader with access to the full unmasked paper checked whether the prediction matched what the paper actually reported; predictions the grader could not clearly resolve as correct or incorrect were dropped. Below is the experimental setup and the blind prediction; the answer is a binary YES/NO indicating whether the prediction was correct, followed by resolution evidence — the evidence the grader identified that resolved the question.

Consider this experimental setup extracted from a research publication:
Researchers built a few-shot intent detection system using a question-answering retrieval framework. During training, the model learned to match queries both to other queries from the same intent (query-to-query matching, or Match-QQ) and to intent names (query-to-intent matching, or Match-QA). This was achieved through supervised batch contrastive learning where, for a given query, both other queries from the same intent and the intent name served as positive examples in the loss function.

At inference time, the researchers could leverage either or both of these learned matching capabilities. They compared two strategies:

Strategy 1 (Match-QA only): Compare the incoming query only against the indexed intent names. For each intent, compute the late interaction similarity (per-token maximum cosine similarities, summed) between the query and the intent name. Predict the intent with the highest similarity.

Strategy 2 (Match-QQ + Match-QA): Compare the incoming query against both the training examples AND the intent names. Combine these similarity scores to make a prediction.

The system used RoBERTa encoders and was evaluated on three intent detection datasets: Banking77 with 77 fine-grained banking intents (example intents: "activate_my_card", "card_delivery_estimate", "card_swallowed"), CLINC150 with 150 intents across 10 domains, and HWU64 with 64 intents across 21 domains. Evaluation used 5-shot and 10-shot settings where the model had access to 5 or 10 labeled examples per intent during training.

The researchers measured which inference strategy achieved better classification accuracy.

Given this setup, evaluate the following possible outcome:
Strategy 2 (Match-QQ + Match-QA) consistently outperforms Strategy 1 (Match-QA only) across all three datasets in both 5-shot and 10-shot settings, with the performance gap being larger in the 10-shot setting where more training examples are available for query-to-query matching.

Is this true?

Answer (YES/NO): NO